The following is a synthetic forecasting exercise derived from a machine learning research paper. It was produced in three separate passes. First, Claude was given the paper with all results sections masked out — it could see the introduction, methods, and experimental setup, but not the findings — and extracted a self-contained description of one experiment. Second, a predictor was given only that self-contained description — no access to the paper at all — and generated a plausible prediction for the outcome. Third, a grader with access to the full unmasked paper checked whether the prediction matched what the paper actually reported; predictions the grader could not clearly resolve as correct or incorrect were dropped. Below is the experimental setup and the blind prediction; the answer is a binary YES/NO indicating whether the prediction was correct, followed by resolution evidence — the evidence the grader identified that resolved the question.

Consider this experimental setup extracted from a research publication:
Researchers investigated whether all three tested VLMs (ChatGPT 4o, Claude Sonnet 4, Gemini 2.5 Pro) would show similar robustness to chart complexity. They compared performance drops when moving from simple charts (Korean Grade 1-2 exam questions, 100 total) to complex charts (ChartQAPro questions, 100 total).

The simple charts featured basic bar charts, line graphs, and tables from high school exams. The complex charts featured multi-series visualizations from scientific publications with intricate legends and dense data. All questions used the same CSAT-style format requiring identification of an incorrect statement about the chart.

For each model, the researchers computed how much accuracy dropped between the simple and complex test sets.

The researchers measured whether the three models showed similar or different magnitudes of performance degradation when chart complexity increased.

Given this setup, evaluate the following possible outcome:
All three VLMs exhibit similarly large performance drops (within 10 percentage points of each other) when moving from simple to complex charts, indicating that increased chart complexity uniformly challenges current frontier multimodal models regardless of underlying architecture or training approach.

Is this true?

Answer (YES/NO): NO